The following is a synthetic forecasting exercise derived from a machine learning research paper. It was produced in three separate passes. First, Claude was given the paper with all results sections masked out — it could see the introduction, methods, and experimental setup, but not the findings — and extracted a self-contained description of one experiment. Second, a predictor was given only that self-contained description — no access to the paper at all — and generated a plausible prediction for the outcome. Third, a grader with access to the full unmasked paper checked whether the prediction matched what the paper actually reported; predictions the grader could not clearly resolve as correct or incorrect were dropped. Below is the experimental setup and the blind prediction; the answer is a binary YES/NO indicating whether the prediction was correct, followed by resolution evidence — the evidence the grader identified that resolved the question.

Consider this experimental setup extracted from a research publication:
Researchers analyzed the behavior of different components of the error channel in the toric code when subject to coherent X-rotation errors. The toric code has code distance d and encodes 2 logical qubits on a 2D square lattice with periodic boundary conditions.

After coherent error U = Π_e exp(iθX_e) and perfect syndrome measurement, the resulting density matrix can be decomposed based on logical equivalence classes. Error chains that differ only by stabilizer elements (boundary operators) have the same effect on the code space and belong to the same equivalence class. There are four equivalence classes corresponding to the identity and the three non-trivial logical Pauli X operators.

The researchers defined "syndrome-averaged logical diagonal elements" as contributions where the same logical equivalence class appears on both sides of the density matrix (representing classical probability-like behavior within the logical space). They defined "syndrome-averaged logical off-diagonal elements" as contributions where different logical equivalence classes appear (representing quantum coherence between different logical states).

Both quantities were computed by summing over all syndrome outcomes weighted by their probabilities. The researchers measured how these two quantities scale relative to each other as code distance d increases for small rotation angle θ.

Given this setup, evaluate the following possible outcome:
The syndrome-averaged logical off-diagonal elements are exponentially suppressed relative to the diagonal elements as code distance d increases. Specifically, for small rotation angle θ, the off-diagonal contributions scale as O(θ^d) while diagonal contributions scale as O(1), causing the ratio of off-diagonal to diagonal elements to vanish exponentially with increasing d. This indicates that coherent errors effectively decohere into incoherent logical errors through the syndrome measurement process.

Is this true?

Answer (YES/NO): YES